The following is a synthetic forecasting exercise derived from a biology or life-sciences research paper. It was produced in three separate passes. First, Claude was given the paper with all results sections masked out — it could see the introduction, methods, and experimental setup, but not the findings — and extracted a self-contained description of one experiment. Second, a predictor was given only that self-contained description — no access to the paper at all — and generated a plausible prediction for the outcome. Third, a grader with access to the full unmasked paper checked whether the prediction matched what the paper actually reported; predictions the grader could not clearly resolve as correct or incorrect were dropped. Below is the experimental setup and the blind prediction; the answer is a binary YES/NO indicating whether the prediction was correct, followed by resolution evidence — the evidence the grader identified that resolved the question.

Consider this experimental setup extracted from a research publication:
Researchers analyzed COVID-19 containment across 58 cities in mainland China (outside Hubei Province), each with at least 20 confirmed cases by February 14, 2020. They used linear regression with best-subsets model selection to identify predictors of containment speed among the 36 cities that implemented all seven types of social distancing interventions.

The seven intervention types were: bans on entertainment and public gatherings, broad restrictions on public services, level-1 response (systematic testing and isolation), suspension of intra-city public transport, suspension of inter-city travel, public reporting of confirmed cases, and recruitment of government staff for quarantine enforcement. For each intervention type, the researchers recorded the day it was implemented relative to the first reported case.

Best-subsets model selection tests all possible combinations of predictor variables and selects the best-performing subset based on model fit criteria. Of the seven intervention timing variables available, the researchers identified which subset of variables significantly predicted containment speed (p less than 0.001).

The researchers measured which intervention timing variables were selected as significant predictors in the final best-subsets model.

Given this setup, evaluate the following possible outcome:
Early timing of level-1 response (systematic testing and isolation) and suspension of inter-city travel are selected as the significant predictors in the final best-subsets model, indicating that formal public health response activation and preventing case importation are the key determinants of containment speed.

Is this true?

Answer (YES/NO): NO